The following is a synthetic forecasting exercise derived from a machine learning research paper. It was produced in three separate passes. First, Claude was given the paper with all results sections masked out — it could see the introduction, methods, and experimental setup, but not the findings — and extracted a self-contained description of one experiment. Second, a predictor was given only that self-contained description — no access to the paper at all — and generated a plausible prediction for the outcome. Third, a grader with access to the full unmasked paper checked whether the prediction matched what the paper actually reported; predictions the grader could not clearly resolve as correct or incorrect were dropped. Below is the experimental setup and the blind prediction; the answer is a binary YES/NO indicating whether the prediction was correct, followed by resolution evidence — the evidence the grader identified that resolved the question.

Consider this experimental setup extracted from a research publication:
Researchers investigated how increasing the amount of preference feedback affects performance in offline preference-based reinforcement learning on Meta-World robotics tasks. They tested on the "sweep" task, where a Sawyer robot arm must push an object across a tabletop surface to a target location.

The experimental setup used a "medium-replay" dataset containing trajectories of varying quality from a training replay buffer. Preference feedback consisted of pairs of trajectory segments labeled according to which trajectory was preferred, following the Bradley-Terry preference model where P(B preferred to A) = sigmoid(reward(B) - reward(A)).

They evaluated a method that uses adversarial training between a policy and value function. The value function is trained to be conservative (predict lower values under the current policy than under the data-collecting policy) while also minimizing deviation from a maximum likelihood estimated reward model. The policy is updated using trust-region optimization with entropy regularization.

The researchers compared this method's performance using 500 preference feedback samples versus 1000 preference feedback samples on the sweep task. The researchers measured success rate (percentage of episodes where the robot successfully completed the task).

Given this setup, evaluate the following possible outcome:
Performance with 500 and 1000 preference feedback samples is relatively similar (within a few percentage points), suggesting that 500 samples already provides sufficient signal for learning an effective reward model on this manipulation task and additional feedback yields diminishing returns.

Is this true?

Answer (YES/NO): NO